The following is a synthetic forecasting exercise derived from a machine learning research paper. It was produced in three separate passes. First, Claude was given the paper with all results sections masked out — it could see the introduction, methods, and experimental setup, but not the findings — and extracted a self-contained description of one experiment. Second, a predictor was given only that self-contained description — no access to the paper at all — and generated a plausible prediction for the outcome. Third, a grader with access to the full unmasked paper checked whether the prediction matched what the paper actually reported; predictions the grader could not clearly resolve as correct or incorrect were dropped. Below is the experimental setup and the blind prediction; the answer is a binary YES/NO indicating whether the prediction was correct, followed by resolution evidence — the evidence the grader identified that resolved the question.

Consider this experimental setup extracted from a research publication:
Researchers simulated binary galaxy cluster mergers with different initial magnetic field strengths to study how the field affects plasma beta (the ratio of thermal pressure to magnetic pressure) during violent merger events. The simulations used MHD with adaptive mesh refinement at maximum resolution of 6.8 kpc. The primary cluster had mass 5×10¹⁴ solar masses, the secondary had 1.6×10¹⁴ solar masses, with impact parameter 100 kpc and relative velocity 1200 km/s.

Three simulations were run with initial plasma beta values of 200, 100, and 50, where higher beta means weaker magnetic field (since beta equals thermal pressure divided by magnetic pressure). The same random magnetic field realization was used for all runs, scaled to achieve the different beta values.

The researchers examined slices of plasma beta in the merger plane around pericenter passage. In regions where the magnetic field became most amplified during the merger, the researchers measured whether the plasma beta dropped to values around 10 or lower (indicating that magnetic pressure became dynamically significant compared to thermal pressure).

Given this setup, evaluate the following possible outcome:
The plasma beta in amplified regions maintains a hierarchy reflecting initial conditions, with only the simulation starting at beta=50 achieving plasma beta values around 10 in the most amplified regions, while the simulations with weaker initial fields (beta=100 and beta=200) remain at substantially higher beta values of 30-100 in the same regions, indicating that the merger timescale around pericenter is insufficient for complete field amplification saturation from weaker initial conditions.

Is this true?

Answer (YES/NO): NO